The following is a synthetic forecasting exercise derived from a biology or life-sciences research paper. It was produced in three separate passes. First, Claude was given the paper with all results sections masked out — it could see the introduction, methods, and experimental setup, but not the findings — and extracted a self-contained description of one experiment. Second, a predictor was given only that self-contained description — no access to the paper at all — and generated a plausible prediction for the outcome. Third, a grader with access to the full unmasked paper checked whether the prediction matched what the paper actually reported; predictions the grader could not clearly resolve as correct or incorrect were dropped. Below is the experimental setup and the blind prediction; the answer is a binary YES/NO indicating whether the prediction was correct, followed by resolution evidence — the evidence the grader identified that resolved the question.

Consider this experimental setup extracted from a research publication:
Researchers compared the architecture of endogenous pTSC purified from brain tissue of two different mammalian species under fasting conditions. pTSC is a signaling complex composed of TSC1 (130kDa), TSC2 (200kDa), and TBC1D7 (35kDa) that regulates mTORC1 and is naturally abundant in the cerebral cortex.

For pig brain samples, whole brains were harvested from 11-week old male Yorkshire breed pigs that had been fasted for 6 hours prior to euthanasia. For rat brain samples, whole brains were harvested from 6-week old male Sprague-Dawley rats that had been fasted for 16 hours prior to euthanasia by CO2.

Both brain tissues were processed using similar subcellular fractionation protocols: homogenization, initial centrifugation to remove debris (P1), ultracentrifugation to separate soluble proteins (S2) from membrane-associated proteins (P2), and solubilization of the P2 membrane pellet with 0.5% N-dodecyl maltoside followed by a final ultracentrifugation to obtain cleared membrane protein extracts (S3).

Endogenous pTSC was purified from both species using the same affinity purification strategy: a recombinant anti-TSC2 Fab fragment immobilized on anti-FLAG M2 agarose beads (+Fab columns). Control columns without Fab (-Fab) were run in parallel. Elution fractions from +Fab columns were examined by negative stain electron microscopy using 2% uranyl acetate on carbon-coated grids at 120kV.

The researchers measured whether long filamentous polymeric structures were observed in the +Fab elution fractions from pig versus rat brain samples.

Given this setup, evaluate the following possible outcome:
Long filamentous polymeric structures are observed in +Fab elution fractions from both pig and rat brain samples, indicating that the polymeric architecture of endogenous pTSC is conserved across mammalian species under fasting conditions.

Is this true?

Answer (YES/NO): NO